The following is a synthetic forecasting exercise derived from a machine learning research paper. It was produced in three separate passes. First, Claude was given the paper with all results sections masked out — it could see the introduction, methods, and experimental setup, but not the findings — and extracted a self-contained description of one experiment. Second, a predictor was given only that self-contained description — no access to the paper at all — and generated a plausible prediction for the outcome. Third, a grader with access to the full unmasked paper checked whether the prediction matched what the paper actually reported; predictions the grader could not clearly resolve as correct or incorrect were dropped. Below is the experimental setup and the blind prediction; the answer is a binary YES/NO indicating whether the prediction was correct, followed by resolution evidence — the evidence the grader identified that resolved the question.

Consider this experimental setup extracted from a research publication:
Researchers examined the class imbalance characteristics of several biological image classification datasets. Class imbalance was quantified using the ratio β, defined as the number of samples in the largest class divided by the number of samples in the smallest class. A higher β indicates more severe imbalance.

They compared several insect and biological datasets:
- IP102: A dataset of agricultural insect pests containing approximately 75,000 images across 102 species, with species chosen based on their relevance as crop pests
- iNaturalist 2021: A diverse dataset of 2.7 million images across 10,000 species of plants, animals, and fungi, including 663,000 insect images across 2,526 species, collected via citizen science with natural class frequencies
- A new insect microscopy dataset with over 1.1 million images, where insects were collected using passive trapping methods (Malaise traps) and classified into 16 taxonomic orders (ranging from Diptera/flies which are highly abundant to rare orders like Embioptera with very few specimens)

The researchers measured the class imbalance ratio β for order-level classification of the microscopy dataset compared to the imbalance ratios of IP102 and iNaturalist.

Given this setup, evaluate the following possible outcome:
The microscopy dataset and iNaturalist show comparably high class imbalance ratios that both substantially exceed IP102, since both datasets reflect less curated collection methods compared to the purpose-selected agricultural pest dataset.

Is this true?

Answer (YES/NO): NO